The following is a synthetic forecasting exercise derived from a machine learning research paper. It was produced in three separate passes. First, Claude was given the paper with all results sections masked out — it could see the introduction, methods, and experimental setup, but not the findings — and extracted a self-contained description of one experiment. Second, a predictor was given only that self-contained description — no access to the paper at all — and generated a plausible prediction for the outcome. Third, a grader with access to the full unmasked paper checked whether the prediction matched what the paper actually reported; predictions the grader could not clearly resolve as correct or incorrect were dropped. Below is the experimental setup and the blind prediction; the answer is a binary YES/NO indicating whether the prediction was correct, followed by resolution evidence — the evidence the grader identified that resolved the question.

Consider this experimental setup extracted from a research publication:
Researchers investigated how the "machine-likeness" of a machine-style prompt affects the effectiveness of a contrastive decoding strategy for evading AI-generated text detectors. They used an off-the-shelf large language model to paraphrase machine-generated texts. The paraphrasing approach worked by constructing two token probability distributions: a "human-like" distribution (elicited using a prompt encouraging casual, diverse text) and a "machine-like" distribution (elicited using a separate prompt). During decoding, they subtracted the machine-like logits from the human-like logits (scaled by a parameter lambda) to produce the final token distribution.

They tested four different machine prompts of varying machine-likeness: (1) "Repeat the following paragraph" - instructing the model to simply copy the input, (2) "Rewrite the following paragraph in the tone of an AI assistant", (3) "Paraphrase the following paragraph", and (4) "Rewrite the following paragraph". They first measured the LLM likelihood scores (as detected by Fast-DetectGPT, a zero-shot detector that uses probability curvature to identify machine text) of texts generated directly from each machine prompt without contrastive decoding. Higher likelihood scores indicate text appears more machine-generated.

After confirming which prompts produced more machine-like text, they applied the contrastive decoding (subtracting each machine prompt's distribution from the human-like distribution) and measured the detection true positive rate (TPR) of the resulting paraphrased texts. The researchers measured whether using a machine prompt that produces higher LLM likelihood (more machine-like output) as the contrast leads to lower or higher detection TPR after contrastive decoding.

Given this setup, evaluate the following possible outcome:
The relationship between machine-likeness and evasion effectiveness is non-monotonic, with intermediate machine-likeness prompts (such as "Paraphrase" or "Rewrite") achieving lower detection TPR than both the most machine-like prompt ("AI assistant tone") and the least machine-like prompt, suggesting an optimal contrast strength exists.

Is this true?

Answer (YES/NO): NO